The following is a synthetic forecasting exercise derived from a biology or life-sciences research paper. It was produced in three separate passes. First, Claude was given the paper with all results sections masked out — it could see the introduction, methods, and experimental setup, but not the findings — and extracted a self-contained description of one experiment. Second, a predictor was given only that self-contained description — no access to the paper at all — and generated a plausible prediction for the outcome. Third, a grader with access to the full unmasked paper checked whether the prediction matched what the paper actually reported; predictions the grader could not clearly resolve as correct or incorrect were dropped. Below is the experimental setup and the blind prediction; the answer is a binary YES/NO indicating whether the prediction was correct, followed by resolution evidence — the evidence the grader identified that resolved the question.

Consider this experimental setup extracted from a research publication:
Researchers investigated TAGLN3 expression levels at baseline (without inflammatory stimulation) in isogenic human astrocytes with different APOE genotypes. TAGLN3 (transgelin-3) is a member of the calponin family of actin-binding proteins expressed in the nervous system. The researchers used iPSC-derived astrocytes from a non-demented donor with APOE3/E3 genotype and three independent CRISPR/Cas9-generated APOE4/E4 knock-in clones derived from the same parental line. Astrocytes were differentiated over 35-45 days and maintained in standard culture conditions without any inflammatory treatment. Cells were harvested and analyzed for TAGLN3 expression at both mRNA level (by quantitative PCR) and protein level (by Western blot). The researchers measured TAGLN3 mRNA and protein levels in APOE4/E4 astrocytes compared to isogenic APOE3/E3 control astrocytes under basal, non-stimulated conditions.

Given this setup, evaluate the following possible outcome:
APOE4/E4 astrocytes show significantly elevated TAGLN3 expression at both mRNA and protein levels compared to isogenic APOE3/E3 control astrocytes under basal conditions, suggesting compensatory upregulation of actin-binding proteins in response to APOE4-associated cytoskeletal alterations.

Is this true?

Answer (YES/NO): NO